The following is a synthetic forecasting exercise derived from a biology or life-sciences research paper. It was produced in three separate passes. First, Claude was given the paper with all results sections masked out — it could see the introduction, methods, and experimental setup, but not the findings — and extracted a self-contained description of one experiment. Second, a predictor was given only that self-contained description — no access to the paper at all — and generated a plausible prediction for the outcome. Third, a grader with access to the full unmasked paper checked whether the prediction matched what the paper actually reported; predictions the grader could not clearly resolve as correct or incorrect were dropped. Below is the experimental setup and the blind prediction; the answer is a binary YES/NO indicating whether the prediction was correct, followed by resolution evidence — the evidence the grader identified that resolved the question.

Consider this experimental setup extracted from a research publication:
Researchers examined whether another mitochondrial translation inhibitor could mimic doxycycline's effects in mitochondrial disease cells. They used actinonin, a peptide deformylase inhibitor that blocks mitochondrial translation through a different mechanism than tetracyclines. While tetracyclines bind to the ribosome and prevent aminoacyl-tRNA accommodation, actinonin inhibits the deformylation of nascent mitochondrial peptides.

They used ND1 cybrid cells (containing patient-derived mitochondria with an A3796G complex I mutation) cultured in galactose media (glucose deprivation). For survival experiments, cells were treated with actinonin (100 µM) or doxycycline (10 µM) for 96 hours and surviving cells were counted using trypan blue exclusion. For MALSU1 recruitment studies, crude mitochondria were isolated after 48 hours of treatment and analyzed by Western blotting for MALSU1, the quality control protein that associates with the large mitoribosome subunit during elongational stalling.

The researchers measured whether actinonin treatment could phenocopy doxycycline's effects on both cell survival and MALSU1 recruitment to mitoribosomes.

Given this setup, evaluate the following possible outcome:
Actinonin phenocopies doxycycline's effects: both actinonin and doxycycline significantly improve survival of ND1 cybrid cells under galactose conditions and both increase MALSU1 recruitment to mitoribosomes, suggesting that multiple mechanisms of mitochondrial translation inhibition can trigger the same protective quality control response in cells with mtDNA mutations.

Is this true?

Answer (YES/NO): NO